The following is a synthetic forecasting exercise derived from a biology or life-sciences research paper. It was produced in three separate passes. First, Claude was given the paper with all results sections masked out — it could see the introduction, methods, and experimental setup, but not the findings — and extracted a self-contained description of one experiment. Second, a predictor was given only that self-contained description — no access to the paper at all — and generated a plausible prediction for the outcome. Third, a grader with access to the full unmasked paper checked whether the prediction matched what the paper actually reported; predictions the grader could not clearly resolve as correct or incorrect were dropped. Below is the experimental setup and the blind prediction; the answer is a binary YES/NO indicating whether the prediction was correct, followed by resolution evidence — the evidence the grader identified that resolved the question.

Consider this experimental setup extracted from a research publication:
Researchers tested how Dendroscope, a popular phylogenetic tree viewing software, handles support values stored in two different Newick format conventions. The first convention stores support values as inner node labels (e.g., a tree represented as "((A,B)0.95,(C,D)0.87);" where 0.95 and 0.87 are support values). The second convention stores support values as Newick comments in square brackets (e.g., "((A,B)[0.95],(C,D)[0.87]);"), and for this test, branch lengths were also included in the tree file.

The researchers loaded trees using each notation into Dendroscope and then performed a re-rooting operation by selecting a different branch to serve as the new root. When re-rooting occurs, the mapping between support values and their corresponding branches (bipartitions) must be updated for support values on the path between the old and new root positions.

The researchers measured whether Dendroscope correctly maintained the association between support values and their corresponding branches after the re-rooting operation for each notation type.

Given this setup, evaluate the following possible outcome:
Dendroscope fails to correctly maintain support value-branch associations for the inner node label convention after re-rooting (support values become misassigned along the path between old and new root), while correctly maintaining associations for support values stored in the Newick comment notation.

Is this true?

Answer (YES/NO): YES